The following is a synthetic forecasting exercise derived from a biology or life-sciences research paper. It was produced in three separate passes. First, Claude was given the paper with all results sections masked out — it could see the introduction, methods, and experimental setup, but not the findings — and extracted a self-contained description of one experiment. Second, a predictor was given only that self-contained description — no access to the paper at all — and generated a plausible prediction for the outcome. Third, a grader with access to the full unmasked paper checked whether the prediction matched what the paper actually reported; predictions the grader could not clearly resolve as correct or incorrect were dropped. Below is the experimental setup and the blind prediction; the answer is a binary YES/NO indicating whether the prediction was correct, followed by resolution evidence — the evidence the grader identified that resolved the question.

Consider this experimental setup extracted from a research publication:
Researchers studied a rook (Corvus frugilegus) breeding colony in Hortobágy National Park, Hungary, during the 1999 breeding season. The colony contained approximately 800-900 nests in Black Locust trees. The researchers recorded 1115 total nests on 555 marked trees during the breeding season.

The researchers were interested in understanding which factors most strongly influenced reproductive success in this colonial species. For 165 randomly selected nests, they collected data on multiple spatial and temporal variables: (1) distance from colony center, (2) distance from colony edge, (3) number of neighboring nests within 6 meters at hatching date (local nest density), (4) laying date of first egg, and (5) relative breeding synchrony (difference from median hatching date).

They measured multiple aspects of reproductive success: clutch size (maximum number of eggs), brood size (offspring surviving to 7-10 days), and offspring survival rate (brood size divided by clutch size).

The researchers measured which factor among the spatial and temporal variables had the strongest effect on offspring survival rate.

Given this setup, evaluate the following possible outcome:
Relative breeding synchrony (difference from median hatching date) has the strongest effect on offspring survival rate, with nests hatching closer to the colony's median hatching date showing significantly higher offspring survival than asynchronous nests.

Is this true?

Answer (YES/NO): NO